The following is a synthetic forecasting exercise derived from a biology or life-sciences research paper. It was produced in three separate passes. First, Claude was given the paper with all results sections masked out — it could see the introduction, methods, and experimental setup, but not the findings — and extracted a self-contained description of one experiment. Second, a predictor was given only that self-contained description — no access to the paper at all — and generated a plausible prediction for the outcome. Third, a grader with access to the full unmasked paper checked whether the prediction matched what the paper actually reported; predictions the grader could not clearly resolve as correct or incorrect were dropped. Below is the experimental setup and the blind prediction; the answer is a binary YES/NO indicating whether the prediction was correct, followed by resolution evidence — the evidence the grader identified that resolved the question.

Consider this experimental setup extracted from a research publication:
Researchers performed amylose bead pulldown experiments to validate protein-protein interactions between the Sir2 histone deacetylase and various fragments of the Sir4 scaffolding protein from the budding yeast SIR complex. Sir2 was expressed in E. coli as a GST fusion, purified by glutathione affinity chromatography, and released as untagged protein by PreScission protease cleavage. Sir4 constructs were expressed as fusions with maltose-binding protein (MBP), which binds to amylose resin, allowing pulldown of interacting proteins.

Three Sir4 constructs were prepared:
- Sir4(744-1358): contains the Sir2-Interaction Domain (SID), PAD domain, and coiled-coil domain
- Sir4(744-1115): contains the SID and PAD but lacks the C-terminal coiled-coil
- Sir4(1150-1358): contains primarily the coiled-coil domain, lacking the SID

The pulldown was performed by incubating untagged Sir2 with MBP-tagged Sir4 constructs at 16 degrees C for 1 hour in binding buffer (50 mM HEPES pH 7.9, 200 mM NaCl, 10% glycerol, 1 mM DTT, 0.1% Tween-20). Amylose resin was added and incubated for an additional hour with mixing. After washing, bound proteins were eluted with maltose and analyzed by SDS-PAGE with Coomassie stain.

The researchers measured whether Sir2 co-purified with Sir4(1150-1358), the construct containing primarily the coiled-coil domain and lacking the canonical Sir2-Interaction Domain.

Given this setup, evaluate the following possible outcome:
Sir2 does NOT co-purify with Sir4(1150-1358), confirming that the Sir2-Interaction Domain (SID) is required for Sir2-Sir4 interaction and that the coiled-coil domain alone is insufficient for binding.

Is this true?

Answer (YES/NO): NO